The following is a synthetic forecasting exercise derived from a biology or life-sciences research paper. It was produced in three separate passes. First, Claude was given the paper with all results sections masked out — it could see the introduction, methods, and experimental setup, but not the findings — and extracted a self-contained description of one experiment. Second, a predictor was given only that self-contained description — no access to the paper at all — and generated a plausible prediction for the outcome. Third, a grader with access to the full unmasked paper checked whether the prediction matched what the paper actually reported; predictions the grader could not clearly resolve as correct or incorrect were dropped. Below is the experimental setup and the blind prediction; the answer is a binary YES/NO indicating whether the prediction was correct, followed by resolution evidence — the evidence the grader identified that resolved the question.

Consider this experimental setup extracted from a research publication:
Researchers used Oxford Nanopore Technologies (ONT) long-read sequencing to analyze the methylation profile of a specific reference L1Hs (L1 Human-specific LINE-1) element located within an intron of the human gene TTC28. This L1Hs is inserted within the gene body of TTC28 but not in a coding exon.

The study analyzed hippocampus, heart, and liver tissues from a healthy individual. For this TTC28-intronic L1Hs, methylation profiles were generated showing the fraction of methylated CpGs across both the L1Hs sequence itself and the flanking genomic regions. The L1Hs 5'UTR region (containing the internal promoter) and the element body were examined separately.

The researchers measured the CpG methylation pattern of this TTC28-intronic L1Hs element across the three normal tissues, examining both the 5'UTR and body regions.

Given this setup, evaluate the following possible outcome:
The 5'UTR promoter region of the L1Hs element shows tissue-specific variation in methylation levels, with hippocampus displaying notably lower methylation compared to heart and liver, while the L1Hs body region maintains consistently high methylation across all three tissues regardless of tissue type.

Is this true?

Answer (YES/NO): NO